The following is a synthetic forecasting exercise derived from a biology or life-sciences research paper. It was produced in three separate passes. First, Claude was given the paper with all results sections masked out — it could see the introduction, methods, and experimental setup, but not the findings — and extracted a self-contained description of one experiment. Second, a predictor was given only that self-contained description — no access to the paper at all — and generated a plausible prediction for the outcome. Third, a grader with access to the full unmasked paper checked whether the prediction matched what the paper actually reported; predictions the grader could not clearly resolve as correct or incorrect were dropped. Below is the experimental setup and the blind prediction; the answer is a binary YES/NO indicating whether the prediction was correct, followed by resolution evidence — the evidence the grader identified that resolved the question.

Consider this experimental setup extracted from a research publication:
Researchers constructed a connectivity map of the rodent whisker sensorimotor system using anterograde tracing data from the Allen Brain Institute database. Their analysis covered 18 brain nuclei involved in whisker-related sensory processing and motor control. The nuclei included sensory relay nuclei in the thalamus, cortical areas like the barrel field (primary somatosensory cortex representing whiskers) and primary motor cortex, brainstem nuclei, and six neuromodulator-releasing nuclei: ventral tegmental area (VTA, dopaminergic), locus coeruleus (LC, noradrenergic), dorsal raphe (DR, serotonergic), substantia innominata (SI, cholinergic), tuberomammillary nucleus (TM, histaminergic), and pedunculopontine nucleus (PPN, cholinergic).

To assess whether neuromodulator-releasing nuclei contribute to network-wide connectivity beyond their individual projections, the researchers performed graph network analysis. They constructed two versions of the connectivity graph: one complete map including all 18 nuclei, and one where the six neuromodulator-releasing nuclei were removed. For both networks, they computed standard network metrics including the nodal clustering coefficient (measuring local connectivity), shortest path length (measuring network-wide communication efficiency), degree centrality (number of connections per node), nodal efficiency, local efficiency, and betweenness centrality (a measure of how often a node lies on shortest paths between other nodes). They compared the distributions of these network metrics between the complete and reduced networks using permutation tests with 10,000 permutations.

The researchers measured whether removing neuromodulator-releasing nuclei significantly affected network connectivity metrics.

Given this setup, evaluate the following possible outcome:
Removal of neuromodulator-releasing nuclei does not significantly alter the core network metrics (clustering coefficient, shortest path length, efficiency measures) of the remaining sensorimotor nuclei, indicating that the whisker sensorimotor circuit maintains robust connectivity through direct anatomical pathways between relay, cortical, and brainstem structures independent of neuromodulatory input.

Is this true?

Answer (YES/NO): NO